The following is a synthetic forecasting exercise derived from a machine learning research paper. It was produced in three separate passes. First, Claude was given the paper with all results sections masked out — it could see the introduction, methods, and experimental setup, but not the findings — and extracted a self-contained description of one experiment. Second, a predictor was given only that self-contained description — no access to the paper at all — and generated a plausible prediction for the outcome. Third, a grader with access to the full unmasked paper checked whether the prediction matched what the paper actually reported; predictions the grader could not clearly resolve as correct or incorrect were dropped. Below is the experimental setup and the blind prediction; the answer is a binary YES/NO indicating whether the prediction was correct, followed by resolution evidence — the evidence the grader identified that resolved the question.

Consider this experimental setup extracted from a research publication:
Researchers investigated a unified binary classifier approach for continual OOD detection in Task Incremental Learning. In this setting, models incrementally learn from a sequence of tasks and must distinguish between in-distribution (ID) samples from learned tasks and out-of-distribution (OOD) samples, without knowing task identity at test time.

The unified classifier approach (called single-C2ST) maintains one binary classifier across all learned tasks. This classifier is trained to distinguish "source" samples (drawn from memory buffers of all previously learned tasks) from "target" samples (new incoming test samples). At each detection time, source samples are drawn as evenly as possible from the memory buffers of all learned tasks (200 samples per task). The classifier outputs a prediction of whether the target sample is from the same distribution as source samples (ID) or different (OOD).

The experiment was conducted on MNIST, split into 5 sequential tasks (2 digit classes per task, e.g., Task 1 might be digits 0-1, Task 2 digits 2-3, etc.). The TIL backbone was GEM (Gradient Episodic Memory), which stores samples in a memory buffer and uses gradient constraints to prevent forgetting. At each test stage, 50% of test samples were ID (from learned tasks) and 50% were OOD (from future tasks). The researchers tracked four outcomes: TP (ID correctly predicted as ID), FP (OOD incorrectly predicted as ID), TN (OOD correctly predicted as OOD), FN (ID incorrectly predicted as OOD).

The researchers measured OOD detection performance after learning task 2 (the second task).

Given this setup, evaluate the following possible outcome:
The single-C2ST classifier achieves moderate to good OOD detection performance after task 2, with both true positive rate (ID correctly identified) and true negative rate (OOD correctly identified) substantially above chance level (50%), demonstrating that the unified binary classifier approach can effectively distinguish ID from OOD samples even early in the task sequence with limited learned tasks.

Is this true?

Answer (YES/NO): NO